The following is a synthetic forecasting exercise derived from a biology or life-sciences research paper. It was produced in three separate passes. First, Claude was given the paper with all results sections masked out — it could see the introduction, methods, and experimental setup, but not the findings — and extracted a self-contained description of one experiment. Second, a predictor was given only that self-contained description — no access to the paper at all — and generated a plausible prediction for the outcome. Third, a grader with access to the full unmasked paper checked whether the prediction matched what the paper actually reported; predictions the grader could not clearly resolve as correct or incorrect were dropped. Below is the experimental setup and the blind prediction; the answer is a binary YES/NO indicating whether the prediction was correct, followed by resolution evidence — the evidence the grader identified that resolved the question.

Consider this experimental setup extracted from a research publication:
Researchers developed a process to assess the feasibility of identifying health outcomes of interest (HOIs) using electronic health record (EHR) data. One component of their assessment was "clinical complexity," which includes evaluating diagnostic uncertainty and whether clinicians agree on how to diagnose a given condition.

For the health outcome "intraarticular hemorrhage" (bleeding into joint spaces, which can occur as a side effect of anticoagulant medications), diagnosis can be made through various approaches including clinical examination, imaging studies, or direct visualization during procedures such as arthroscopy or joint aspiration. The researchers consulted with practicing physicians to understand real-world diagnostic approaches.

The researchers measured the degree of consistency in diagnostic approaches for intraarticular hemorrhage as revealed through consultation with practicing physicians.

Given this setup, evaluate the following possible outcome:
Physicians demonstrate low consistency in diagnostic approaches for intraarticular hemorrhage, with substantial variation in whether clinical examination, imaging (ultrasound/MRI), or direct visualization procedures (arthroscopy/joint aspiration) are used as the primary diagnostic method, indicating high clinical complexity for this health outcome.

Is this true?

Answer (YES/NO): YES